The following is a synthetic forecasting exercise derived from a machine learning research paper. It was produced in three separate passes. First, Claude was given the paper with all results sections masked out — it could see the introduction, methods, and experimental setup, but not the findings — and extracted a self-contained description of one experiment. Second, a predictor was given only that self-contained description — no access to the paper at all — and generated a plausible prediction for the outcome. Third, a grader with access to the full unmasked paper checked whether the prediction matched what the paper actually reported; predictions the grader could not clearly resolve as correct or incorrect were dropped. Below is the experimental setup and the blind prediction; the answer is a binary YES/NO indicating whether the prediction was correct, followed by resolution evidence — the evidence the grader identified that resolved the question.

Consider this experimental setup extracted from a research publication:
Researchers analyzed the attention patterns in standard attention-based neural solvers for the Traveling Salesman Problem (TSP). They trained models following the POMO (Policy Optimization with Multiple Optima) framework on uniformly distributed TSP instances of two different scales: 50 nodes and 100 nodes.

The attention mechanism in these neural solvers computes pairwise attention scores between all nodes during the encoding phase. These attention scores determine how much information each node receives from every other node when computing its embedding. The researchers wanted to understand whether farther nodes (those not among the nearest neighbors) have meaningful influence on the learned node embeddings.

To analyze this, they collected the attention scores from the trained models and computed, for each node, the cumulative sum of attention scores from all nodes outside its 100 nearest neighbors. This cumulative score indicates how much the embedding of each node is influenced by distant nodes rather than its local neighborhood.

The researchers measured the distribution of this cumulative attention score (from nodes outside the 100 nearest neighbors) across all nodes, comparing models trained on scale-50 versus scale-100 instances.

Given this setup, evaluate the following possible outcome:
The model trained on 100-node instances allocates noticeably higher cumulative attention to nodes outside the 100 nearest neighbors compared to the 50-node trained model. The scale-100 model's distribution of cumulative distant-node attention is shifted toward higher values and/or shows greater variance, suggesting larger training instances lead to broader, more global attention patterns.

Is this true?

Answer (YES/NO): YES